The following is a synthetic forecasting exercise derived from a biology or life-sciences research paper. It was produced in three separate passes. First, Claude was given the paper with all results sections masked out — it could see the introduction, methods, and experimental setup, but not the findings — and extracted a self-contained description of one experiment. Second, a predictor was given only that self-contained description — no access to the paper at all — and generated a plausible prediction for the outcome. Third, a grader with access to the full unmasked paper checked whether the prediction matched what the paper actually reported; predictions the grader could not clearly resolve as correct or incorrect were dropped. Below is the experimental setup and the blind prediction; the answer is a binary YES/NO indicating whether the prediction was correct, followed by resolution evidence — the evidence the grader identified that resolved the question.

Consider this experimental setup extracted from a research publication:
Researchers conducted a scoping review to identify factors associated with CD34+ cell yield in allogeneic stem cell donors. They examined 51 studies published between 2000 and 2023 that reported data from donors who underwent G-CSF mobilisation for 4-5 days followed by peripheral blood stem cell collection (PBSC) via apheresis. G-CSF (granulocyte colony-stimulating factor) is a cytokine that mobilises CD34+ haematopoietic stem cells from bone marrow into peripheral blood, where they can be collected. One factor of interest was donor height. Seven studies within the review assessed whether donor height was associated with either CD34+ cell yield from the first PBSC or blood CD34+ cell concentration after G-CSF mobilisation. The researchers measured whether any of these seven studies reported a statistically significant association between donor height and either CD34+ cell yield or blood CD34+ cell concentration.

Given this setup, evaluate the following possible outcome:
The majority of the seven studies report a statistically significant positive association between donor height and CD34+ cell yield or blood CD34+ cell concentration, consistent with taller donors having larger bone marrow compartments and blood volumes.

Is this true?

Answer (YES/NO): NO